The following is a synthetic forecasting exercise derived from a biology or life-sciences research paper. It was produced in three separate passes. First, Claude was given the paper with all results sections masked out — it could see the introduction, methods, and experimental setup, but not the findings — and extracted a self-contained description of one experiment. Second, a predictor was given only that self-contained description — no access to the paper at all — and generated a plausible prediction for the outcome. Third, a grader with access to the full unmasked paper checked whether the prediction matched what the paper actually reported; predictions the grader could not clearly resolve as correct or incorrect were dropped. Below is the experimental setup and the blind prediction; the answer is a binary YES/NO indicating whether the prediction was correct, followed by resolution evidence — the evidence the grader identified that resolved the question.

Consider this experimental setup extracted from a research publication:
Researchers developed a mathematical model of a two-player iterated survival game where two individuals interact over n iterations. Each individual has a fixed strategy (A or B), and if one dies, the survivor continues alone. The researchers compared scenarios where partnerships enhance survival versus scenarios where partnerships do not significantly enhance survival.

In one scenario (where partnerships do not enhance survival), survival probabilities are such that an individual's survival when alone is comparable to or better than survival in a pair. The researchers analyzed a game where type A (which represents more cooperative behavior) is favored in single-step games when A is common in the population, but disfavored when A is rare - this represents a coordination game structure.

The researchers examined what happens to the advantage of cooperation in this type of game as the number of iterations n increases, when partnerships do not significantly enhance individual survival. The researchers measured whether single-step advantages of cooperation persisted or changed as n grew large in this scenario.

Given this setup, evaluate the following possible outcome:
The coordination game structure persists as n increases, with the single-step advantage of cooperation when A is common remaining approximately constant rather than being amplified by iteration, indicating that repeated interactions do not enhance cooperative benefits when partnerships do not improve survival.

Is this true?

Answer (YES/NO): NO